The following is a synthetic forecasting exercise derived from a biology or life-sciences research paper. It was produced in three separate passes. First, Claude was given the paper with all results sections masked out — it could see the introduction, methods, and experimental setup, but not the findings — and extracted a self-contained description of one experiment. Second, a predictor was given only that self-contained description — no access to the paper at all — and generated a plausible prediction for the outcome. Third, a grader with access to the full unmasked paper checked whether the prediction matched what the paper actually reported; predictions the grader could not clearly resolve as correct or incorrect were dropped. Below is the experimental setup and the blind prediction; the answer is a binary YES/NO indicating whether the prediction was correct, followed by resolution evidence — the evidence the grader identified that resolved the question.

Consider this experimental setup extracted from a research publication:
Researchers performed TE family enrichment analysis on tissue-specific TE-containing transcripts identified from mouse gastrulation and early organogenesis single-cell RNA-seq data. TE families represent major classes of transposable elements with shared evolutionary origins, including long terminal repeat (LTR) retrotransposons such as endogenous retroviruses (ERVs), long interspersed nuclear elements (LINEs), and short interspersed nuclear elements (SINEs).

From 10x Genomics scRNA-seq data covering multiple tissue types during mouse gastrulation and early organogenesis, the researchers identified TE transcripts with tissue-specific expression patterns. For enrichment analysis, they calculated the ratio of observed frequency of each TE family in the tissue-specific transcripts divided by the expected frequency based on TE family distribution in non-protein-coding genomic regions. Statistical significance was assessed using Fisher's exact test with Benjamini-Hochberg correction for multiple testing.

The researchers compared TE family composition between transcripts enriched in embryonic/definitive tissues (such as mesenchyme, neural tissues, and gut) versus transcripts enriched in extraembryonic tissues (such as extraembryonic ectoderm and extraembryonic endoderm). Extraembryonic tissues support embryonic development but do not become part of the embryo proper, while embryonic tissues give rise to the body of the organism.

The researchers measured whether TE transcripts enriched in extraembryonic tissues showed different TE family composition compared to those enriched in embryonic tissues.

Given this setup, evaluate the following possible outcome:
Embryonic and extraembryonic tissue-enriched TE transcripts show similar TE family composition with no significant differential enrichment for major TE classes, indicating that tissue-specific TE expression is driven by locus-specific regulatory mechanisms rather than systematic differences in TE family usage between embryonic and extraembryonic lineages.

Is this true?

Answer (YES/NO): NO